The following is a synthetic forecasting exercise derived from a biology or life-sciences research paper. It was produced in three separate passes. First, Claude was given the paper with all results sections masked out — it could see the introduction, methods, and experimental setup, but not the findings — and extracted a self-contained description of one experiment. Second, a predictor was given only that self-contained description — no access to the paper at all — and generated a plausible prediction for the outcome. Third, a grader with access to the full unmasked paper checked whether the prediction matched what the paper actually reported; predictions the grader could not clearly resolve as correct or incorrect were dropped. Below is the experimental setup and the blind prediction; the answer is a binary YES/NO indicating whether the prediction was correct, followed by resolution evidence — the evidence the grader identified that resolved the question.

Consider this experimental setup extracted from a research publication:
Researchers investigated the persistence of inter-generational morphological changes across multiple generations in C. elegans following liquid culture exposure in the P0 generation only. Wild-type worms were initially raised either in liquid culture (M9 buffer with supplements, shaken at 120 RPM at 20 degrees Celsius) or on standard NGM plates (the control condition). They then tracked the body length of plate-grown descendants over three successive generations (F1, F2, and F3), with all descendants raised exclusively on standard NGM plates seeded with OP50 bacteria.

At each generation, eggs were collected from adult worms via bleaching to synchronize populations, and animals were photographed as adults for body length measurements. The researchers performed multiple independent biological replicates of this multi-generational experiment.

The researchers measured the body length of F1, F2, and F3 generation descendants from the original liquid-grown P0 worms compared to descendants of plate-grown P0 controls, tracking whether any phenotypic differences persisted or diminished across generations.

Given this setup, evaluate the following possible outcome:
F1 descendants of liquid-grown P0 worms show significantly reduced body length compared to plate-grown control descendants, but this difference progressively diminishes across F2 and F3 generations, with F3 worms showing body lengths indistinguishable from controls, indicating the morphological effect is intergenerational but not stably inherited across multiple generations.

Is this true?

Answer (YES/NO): NO